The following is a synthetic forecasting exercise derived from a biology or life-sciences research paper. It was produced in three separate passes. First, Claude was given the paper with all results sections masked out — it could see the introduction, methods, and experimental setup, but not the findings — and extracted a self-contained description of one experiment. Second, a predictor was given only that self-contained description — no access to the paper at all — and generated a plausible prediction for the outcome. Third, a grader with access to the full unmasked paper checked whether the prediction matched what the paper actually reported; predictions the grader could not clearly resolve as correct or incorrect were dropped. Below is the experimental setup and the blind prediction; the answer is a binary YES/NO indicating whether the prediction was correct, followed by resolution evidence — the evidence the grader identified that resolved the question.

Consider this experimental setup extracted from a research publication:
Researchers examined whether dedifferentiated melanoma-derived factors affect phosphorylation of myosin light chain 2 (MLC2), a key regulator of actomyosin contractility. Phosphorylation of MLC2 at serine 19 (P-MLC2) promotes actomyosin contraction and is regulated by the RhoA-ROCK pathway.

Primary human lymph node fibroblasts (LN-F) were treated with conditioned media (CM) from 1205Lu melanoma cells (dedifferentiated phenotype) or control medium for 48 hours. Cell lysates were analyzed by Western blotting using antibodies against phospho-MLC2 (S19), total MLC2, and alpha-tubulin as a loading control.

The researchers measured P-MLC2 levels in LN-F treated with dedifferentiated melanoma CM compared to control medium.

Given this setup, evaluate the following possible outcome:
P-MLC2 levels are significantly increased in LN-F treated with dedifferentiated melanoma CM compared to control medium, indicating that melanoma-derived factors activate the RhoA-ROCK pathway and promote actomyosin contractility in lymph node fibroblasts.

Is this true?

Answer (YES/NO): NO